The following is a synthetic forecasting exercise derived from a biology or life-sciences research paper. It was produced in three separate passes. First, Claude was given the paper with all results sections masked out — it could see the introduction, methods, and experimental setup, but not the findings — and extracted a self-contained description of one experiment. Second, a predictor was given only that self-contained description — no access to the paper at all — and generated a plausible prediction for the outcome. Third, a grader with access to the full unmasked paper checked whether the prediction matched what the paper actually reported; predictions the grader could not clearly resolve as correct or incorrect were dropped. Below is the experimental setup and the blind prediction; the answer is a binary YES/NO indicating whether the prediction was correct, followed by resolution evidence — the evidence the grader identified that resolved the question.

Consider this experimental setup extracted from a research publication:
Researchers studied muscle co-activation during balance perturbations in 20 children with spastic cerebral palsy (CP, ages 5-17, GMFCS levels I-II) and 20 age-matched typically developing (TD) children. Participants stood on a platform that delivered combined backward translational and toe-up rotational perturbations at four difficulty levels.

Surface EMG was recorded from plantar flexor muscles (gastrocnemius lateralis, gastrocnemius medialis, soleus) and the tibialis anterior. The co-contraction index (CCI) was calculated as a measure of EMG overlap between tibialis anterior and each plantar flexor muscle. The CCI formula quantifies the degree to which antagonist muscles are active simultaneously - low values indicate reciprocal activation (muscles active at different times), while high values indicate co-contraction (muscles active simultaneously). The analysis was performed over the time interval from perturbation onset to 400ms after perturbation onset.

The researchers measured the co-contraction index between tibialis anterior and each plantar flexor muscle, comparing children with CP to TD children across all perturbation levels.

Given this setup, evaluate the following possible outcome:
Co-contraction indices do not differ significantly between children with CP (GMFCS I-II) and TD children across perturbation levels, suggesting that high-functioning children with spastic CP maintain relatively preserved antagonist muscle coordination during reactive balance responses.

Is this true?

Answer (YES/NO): NO